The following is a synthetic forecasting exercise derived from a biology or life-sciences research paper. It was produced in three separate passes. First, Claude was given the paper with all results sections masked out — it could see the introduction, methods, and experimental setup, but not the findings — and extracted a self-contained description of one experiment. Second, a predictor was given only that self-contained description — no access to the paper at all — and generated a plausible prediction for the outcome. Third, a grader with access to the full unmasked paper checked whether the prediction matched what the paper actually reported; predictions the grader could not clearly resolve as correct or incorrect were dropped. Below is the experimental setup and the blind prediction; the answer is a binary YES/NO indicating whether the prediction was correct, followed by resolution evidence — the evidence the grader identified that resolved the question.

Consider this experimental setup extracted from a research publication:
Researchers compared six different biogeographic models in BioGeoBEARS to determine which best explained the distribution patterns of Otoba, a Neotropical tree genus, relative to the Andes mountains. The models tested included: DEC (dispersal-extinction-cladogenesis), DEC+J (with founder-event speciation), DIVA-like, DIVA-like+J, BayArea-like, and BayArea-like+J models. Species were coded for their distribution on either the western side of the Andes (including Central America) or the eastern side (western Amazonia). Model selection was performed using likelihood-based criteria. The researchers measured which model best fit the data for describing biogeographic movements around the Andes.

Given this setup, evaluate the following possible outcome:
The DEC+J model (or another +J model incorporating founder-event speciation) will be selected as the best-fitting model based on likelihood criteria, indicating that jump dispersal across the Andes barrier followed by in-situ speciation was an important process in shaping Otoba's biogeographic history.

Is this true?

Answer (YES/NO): YES